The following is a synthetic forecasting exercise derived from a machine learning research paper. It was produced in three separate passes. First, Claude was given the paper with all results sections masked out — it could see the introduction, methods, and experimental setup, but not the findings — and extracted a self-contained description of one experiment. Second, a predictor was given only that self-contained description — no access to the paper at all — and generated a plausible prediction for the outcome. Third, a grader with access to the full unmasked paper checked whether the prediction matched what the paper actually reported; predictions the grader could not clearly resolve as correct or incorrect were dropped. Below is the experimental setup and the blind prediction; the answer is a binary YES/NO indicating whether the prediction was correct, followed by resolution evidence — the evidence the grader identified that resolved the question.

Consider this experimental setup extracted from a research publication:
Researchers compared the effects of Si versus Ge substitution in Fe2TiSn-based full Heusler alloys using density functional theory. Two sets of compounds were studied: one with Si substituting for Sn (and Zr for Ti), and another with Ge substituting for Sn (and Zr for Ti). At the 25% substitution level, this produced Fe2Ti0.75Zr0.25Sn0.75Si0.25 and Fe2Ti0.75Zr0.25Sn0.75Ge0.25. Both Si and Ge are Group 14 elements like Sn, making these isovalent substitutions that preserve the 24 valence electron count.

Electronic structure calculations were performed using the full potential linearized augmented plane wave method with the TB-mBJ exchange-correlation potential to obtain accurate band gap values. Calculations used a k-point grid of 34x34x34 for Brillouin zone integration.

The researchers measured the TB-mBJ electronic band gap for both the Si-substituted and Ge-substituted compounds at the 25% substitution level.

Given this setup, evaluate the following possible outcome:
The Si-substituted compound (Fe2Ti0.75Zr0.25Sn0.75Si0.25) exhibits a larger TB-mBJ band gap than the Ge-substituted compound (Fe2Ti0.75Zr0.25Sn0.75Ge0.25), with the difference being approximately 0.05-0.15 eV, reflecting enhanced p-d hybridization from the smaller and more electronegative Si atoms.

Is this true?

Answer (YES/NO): NO